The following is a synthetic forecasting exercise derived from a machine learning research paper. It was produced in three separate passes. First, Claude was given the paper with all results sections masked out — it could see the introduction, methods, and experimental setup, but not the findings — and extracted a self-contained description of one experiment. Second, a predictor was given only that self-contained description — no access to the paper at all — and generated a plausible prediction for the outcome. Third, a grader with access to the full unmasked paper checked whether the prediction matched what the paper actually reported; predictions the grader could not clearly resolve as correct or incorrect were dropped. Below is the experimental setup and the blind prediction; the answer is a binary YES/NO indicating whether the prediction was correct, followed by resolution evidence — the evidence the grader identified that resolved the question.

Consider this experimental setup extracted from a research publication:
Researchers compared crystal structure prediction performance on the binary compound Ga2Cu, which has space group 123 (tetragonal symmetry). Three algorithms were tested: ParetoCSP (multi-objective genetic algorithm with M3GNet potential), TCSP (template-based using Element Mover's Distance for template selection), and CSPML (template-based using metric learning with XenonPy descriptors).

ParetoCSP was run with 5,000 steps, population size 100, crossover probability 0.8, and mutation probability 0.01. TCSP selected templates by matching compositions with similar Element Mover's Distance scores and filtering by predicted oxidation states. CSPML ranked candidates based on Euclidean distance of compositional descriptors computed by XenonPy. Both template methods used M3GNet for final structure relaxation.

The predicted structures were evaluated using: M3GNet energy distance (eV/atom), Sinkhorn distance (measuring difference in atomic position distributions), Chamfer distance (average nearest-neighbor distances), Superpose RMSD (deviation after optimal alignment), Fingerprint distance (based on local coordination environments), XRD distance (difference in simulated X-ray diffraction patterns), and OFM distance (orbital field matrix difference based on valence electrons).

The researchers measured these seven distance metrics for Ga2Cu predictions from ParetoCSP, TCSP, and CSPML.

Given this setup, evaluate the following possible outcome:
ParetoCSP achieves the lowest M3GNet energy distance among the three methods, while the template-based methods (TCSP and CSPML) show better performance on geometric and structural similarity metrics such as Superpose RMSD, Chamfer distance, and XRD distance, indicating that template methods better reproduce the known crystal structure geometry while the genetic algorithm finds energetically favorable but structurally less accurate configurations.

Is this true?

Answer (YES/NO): NO